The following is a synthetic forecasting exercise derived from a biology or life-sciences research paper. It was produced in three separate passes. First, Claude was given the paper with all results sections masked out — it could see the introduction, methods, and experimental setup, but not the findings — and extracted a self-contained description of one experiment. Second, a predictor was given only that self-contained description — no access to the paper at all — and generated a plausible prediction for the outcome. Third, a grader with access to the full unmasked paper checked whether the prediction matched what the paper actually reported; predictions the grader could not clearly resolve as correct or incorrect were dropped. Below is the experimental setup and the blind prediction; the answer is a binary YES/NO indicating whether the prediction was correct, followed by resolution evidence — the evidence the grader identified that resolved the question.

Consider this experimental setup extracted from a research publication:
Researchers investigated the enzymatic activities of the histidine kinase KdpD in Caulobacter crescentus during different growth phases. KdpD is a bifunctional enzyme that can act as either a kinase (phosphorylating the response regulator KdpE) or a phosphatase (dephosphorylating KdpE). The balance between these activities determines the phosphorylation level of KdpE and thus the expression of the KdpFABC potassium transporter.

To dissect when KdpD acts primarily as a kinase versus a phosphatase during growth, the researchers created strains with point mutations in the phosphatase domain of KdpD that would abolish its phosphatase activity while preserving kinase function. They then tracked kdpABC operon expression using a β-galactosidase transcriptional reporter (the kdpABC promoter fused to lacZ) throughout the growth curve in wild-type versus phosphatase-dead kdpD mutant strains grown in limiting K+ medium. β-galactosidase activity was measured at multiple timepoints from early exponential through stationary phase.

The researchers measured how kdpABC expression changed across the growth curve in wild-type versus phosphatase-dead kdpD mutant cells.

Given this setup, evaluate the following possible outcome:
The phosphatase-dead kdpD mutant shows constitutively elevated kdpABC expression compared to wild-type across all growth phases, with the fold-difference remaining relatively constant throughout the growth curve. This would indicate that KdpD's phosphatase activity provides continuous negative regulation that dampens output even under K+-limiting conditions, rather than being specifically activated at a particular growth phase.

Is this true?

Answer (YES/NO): NO